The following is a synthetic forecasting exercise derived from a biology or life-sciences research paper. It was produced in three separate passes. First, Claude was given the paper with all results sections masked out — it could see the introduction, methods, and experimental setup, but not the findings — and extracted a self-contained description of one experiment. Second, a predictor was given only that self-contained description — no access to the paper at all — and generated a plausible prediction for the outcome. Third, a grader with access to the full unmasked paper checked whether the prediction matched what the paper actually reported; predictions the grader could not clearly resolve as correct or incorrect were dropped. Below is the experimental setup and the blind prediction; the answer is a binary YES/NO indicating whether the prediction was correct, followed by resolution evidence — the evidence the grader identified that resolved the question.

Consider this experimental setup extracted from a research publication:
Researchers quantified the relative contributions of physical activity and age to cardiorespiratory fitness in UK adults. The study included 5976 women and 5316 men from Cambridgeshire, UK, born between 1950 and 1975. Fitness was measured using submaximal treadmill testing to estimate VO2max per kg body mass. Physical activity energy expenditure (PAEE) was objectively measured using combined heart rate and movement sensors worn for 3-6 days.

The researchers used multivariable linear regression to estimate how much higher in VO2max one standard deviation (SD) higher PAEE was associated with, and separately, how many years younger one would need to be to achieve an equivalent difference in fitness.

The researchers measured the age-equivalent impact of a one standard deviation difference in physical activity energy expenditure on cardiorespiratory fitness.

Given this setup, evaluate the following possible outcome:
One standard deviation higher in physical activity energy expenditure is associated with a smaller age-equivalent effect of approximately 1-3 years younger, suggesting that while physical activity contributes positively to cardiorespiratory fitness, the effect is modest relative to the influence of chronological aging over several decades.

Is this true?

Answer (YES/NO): NO